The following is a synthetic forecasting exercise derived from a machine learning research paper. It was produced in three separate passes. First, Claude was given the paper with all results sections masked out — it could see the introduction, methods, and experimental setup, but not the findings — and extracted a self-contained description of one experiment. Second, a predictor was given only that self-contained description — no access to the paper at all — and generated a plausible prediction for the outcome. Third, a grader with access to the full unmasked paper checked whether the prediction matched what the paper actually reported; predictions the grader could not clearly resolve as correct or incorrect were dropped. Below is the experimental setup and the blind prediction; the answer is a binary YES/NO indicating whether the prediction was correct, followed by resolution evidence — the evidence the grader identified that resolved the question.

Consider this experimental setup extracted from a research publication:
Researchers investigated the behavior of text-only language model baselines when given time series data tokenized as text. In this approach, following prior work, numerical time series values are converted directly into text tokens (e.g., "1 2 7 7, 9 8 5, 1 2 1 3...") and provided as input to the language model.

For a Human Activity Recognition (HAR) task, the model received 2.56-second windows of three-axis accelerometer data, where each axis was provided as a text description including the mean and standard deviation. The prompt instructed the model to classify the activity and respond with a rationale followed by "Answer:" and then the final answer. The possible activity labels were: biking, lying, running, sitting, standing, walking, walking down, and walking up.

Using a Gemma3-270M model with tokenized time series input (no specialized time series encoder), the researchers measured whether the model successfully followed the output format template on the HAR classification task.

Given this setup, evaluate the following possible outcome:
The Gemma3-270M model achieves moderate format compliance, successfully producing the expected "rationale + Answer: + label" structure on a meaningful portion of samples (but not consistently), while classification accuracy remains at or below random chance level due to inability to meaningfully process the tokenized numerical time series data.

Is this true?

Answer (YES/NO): NO